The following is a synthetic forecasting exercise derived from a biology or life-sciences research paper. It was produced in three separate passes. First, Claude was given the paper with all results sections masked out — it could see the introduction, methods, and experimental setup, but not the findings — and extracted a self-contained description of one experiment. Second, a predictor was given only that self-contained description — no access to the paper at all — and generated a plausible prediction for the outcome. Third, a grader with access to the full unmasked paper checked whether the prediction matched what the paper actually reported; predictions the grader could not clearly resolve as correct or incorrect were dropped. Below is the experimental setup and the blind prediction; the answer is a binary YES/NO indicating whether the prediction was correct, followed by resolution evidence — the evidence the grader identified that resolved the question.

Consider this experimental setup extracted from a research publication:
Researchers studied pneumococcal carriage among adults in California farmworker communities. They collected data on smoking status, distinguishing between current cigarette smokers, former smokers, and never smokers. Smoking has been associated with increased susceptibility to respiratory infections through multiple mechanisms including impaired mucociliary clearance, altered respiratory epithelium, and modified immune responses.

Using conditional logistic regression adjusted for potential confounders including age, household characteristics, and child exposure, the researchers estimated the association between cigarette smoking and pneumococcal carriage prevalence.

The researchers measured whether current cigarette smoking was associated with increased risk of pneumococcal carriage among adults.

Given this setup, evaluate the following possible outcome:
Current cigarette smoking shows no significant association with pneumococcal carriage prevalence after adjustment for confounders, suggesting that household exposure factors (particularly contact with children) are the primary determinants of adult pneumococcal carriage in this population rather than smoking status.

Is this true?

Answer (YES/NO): YES